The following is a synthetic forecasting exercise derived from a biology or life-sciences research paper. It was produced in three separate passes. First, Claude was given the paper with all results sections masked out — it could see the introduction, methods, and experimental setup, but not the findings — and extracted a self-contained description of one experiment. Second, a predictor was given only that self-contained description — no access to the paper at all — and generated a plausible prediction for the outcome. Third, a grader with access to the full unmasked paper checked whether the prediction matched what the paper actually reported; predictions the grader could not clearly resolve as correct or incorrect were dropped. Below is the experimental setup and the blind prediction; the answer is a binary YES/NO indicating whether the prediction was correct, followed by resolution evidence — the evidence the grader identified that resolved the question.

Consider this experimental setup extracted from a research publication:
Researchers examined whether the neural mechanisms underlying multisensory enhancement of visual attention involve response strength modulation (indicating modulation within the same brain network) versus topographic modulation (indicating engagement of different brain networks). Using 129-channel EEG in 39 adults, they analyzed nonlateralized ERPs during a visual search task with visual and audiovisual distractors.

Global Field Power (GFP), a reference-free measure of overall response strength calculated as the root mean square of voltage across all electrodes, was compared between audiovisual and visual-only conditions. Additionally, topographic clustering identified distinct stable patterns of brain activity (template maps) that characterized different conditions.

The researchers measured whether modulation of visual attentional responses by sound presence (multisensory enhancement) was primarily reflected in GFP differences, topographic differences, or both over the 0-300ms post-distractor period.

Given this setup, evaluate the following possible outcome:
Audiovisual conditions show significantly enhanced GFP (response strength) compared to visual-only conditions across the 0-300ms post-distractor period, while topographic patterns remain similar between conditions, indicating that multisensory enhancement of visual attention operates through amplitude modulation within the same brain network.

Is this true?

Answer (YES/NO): NO